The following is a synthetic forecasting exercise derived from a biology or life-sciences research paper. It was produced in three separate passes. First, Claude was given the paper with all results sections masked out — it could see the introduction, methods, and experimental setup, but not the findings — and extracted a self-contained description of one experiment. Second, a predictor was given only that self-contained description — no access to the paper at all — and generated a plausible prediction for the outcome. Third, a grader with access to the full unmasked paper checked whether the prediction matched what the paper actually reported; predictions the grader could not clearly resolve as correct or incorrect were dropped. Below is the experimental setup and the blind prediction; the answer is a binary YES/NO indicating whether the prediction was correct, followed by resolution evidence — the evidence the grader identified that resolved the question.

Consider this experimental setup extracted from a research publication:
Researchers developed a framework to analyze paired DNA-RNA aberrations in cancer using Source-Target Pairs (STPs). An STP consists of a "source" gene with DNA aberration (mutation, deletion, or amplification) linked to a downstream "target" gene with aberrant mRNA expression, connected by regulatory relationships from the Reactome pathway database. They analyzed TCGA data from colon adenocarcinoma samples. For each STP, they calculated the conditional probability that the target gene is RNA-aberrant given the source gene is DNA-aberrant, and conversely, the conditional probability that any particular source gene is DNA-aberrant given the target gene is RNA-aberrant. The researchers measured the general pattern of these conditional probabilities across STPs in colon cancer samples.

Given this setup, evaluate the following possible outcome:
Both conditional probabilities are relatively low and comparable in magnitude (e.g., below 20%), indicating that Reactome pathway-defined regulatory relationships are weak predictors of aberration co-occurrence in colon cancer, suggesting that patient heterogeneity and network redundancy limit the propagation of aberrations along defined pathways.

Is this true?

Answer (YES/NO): NO